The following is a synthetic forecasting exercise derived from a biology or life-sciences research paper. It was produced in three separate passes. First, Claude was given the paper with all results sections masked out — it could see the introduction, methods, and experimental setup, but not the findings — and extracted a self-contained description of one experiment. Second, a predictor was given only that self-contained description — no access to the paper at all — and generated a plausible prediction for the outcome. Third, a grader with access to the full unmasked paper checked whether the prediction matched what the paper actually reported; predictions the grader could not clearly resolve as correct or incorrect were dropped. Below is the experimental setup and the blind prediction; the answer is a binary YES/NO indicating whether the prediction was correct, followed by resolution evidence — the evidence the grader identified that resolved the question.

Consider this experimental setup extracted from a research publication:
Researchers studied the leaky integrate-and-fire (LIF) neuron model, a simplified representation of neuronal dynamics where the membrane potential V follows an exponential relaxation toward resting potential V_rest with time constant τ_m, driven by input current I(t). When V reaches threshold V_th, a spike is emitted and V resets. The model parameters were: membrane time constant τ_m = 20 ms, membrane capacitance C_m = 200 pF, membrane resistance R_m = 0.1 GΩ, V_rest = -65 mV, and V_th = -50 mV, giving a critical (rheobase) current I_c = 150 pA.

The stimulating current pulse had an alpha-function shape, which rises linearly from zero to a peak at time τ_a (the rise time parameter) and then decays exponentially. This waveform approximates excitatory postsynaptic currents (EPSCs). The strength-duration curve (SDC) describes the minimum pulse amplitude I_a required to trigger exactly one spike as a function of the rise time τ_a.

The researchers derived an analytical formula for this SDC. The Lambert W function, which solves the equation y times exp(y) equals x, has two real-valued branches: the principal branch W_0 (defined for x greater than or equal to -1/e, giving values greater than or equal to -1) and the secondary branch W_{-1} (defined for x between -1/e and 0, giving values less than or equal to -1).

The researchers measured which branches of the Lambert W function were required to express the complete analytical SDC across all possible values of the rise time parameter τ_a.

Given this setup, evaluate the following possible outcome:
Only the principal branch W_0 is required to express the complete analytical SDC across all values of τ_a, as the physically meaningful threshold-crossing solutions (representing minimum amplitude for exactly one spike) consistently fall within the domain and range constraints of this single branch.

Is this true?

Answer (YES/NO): NO